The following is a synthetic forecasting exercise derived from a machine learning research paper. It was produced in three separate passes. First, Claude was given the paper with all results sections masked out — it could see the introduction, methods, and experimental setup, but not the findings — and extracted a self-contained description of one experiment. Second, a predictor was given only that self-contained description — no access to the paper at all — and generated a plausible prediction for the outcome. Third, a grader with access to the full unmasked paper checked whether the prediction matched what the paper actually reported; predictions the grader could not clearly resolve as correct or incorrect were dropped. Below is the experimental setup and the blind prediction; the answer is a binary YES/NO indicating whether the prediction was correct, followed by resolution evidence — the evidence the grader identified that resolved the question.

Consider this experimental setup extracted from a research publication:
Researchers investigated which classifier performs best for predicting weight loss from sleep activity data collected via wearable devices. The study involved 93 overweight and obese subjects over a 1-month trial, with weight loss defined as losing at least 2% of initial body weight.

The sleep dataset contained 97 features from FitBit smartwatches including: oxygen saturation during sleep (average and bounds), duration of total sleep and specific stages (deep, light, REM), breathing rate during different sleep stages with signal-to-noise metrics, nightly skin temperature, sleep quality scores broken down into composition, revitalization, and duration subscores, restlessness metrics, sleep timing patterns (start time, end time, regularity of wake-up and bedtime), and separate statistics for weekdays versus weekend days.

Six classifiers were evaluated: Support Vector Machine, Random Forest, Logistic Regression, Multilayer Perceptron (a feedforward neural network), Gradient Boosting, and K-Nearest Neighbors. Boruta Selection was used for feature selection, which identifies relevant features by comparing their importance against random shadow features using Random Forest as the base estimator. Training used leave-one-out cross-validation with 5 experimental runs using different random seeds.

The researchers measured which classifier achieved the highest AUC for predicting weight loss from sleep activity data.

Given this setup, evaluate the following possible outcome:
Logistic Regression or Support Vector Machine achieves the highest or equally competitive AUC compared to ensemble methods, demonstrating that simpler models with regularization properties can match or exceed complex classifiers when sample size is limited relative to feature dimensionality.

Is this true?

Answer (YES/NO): NO